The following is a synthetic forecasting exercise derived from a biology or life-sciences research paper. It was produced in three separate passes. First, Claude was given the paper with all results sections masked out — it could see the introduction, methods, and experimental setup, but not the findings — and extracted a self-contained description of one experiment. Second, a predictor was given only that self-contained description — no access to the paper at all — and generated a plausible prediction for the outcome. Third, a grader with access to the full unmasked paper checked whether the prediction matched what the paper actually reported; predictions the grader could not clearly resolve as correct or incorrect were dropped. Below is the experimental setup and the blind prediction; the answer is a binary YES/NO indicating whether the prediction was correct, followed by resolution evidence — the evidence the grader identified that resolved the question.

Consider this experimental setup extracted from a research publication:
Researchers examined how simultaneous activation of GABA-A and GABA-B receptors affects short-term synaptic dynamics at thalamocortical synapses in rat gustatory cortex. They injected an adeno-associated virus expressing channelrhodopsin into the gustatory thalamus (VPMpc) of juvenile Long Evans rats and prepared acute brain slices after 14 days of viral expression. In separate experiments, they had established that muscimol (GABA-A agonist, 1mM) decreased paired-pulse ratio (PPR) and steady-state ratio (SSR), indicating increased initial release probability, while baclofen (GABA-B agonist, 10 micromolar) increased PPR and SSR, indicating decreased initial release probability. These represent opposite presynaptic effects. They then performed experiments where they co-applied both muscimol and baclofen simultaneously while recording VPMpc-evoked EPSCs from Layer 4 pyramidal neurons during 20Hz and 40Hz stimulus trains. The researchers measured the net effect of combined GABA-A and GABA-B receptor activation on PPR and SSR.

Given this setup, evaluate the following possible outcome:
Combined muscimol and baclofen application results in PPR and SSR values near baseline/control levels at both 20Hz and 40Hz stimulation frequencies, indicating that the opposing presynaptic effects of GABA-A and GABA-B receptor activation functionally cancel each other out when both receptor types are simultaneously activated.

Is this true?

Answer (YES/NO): NO